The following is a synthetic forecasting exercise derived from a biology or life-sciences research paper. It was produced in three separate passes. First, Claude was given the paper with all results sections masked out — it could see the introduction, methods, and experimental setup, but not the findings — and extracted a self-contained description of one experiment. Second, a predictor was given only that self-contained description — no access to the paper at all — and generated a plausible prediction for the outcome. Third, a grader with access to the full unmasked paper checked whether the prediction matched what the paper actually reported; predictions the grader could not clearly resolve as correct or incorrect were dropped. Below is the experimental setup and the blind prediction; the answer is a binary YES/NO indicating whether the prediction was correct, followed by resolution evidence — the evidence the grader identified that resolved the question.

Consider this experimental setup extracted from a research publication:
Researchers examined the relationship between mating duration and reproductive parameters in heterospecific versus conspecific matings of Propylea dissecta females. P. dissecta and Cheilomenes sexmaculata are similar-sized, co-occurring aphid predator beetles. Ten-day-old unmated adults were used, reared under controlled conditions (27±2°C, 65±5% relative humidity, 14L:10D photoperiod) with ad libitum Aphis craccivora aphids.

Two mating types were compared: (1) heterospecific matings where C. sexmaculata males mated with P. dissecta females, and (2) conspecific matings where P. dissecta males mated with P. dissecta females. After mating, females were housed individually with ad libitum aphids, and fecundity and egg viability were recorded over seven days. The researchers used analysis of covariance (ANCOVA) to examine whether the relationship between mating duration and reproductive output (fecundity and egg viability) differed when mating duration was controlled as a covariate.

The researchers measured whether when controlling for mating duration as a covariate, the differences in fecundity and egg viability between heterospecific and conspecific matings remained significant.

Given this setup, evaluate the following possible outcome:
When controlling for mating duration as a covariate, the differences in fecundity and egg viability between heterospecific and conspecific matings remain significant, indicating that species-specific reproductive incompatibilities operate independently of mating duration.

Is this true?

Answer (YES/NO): NO